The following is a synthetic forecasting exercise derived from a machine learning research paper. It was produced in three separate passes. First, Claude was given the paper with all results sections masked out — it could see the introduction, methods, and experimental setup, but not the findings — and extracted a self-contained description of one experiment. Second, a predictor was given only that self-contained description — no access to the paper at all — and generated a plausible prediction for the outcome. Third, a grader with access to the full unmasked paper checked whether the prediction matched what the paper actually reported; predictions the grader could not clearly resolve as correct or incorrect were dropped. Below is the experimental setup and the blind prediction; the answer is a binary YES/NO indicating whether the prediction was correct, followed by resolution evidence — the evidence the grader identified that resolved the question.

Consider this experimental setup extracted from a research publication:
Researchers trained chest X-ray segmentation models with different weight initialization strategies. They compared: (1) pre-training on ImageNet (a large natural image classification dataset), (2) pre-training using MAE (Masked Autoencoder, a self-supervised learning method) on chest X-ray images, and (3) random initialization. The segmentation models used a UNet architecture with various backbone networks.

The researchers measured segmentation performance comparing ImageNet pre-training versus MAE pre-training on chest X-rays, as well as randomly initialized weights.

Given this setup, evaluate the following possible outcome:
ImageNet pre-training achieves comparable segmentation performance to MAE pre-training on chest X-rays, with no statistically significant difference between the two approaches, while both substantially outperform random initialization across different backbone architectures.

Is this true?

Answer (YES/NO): YES